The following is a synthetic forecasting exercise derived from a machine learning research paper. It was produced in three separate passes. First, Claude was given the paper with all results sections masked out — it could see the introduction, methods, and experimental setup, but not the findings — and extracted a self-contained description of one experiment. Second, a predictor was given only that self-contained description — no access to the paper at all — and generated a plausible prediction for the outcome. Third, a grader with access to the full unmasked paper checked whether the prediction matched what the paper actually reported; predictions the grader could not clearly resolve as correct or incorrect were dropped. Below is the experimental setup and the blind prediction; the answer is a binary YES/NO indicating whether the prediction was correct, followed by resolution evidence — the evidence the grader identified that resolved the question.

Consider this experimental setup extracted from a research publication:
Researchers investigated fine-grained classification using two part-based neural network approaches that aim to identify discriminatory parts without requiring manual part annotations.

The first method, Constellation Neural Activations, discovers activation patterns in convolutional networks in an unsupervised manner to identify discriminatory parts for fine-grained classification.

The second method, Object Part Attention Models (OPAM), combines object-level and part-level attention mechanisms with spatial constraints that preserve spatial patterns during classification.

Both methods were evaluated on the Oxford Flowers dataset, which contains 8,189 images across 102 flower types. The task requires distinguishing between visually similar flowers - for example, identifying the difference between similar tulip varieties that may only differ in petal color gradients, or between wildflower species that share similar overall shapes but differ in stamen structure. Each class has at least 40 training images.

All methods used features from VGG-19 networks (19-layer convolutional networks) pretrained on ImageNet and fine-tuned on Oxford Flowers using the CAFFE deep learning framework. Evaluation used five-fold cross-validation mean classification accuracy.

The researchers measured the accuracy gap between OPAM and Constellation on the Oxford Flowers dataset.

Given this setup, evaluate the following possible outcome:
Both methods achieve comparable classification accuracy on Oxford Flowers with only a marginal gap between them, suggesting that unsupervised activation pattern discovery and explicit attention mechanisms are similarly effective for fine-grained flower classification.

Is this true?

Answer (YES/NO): NO